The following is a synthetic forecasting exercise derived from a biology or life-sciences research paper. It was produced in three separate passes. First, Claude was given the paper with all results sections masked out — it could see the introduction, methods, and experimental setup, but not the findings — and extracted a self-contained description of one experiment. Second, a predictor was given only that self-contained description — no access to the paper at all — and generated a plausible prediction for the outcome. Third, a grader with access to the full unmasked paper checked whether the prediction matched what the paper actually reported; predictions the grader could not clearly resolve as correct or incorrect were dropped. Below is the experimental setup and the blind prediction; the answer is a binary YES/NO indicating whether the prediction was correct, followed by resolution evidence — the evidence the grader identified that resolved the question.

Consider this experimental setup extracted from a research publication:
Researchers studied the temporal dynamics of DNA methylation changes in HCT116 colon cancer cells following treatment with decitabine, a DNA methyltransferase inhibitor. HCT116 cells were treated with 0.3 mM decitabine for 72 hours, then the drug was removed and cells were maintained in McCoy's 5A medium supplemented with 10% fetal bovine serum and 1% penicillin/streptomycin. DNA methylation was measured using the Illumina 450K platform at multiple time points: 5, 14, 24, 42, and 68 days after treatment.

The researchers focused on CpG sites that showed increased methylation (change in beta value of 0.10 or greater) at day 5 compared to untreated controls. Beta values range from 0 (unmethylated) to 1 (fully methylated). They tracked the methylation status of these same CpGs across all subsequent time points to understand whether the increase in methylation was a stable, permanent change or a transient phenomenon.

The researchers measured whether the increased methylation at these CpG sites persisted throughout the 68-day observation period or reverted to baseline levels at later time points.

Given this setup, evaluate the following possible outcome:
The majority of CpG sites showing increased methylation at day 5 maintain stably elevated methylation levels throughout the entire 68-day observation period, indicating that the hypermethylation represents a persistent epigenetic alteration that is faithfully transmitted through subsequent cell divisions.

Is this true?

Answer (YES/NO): NO